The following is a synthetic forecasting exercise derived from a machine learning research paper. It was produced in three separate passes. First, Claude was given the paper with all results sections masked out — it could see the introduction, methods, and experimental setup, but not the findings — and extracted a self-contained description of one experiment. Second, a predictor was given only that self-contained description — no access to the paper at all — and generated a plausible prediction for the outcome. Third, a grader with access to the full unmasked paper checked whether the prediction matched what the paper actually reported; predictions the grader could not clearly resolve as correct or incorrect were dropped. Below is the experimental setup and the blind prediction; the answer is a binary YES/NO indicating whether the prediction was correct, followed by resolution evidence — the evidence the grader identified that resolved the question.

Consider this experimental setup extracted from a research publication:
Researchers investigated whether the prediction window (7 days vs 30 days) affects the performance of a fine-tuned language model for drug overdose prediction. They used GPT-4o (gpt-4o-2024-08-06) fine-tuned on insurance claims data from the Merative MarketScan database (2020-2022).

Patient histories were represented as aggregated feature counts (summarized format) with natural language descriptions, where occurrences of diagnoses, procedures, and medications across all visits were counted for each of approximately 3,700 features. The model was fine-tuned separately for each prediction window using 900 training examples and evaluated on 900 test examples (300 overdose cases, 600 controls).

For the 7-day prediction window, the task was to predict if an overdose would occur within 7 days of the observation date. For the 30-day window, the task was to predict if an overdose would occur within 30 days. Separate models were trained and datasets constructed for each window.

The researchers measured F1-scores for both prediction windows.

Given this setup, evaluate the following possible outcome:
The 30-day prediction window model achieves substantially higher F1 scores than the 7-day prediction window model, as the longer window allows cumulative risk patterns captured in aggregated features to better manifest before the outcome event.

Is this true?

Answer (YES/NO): NO